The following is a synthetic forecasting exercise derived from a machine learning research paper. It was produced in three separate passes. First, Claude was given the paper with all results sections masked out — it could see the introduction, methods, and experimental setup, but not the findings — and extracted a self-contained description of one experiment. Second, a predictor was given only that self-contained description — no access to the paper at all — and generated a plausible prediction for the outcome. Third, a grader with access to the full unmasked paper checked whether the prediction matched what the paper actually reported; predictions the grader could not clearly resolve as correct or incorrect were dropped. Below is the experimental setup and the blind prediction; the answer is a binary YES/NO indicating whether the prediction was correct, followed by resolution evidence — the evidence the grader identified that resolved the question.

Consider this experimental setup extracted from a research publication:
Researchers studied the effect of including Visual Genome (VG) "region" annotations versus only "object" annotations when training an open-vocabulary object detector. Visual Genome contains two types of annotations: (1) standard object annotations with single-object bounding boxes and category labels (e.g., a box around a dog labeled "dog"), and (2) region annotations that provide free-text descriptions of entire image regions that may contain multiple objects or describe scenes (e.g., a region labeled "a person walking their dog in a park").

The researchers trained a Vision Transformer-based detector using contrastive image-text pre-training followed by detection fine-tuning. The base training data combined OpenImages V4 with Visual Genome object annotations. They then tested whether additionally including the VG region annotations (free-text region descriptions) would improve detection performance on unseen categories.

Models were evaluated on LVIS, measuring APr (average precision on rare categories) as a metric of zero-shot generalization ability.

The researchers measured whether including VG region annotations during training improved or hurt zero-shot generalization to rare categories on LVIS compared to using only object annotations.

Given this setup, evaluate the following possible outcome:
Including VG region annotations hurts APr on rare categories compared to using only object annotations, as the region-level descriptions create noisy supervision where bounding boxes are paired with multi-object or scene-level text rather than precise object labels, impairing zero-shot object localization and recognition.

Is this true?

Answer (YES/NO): YES